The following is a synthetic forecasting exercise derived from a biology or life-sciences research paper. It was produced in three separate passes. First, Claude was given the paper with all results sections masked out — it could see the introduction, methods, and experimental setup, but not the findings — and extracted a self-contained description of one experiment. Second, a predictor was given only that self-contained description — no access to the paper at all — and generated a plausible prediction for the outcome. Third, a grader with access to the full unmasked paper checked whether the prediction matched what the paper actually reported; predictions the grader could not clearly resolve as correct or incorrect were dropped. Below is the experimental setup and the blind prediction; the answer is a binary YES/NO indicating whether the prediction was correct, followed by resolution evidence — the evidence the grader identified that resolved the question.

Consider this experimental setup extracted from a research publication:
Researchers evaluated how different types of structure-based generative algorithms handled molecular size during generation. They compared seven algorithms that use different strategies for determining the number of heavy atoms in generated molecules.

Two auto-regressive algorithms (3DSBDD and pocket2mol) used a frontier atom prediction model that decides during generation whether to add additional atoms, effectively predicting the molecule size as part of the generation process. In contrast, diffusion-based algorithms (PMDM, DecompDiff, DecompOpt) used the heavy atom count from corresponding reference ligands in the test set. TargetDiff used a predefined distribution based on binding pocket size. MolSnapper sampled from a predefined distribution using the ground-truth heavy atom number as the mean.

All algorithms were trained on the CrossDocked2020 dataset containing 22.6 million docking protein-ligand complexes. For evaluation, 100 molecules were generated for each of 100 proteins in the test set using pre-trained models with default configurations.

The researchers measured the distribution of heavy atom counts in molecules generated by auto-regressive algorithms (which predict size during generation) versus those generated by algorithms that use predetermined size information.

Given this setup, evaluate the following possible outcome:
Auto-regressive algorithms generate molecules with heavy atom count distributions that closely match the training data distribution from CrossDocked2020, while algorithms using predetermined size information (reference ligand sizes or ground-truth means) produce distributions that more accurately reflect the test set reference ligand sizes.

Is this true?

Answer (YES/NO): NO